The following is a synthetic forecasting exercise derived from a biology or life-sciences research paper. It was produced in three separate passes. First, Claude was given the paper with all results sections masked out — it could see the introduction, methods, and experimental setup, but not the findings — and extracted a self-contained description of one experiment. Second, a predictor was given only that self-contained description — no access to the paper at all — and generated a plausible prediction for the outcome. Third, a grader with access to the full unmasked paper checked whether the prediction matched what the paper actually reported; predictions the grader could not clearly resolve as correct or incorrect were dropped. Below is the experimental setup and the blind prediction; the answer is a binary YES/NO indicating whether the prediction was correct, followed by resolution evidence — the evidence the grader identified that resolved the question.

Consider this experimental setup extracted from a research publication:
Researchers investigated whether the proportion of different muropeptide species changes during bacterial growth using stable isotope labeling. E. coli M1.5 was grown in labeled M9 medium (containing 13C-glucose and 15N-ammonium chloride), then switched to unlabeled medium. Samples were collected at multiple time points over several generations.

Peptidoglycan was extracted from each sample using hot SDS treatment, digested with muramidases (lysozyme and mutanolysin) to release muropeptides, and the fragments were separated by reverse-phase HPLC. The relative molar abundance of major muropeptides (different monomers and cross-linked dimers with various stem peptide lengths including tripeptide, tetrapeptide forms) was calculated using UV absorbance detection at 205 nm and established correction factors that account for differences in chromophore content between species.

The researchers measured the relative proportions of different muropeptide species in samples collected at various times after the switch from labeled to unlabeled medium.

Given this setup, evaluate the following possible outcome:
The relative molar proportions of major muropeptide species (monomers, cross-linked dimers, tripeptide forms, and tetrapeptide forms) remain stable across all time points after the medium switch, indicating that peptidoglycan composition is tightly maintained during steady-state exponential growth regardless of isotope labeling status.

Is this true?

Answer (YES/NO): YES